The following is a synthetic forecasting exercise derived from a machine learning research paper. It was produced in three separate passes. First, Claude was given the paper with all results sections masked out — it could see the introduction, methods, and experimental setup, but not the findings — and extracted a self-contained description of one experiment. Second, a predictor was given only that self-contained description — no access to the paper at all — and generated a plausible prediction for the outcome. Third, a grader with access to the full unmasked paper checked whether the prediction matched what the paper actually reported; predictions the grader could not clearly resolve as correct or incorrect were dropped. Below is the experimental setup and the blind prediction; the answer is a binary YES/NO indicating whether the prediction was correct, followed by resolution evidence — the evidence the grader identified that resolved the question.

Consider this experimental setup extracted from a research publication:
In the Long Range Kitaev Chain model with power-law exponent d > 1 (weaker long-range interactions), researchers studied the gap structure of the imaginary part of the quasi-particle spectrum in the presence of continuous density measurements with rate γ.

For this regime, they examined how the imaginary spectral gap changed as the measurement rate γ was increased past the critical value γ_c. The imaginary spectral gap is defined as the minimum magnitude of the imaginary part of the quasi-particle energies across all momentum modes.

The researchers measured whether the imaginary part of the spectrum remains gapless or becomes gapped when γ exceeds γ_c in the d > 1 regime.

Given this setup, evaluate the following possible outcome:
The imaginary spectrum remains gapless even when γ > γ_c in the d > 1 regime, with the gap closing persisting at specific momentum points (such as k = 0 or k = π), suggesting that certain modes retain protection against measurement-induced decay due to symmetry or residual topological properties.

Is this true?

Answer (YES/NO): NO